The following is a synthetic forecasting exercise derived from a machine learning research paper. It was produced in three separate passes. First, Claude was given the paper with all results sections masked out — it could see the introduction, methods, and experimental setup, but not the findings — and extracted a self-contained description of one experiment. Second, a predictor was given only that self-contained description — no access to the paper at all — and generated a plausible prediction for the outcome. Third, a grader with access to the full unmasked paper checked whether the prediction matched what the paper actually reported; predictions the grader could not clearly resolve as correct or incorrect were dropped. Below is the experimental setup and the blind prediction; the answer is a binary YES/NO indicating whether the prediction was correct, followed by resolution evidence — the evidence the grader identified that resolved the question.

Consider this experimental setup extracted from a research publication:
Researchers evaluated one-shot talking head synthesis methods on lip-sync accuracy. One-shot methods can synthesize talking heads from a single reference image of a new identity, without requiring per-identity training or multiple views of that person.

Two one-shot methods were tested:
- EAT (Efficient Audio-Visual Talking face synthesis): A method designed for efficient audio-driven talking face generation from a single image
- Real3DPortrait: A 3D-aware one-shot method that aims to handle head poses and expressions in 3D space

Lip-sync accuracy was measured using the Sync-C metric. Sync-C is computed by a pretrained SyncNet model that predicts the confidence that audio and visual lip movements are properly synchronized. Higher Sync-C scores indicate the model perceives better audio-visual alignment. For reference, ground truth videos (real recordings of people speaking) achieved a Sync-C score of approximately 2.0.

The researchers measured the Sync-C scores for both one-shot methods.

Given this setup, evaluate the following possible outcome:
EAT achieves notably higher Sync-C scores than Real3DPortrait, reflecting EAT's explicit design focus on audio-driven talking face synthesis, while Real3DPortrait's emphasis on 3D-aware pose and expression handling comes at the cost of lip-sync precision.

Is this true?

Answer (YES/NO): YES